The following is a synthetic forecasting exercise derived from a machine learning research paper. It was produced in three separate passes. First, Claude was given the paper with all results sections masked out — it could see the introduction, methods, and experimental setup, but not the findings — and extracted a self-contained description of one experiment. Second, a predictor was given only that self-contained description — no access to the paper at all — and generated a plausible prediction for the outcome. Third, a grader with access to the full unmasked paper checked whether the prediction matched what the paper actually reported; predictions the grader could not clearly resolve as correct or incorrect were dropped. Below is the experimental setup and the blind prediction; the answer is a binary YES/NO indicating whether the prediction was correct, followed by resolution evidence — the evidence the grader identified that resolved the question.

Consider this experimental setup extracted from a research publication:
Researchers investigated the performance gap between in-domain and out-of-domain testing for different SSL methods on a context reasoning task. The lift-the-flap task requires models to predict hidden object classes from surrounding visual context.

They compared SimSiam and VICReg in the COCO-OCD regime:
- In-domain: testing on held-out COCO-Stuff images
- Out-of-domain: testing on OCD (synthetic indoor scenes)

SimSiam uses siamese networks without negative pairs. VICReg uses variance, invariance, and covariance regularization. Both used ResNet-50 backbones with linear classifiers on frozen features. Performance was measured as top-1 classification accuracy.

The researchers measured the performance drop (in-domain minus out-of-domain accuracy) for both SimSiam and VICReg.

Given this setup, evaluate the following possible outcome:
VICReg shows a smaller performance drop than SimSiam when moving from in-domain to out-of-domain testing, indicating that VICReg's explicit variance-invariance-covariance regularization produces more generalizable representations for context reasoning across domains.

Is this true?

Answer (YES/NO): YES